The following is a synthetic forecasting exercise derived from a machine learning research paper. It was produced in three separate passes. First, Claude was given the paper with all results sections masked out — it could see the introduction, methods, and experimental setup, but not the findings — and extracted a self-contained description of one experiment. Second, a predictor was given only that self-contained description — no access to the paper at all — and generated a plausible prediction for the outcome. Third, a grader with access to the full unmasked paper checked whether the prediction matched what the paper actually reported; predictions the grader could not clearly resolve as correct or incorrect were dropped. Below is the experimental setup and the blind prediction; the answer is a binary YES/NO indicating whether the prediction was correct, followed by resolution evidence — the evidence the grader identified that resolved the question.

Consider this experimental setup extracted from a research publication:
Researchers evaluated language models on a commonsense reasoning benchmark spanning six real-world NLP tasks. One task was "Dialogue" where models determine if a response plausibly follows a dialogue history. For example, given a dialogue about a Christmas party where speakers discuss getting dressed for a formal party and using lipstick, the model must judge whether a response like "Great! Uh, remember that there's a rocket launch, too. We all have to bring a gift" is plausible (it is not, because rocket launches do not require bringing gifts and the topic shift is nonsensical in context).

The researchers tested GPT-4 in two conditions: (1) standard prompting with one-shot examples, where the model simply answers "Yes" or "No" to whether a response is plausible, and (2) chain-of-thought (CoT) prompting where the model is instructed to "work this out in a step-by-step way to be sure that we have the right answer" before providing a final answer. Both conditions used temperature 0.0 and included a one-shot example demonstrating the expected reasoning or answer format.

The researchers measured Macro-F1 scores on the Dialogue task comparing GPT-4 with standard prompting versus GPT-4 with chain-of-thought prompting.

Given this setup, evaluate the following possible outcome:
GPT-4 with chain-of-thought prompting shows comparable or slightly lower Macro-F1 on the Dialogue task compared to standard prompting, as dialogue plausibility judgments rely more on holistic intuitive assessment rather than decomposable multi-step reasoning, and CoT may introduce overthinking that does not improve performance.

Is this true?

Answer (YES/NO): NO